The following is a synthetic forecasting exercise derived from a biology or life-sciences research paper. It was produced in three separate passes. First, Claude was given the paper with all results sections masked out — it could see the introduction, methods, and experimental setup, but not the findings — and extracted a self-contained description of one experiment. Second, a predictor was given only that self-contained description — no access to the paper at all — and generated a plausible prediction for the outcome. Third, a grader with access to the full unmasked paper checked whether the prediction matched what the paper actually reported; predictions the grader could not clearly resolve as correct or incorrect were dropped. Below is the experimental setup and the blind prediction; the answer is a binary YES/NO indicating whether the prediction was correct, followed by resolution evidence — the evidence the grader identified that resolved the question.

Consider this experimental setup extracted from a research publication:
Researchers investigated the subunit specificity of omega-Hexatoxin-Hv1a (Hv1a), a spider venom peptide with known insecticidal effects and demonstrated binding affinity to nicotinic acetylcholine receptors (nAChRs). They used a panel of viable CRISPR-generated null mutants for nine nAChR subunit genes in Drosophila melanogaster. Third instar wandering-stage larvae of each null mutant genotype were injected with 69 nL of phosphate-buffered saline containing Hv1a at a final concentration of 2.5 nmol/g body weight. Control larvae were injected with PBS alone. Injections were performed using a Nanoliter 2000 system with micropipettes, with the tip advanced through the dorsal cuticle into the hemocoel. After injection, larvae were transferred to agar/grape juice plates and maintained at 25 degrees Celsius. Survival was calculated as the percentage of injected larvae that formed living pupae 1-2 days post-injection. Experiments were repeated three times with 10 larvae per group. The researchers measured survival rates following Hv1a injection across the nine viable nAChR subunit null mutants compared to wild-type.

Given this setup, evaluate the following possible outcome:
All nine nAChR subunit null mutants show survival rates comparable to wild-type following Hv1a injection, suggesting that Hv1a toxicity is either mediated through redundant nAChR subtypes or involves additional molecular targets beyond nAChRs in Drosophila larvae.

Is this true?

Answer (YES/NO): NO